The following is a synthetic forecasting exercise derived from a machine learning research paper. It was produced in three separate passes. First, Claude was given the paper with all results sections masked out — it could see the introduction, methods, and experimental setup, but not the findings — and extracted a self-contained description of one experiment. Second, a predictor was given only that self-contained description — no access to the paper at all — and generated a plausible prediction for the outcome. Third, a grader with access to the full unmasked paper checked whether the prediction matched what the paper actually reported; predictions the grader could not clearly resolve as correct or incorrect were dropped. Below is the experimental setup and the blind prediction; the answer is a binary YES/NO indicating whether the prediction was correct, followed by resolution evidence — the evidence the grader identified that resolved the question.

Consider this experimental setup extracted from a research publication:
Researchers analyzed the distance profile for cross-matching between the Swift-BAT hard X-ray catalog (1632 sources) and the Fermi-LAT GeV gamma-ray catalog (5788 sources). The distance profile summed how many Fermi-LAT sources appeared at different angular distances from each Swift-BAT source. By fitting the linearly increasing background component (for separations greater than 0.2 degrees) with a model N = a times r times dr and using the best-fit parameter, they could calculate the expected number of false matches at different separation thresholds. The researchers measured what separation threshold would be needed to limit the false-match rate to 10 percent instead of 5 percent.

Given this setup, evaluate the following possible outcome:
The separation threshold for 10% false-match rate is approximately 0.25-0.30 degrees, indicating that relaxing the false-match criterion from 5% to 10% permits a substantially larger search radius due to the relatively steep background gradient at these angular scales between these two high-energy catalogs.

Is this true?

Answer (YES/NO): NO